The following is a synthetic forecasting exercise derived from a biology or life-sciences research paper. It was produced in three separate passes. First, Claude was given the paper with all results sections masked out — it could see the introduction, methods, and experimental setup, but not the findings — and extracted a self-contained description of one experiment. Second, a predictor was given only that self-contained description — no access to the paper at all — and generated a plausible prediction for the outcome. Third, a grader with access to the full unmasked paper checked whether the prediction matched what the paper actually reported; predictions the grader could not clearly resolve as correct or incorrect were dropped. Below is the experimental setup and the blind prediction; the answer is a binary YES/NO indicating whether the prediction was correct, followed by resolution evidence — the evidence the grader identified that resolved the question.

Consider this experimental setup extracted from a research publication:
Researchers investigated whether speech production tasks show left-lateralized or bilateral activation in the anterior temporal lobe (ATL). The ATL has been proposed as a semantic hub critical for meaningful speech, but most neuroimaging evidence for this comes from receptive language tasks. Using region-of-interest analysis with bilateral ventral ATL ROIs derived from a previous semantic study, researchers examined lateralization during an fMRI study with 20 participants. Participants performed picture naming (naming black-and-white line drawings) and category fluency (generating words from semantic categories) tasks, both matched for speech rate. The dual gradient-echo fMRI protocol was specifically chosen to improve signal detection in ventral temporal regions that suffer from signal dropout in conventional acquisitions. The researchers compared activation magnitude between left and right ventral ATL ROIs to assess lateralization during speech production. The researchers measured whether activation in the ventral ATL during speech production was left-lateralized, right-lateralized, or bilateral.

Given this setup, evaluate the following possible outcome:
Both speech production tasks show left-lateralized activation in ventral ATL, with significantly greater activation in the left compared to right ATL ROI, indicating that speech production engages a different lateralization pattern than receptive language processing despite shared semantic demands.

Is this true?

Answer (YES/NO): NO